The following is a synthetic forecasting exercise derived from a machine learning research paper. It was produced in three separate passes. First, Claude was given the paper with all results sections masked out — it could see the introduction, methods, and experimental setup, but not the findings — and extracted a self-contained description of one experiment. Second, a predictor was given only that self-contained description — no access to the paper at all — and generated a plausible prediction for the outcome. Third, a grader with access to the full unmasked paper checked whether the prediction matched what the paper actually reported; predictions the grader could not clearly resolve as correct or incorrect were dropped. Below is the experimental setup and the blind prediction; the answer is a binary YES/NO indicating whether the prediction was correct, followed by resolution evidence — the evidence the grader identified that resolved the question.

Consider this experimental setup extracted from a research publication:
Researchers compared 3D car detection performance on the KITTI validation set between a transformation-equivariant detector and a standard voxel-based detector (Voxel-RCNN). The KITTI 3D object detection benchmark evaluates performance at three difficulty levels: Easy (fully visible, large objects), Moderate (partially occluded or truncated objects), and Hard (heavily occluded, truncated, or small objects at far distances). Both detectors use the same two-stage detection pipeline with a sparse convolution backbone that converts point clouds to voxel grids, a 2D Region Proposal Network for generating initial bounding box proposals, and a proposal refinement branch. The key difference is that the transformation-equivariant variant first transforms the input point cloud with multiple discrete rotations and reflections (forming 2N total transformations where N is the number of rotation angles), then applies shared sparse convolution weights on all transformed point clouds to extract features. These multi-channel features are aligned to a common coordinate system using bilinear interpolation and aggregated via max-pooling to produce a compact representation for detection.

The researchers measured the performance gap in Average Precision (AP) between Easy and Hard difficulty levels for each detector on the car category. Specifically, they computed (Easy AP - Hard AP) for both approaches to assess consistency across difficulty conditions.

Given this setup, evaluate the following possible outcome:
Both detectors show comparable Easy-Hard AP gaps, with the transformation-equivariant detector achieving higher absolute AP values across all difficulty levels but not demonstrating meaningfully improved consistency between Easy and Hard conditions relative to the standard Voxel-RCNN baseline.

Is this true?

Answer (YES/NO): NO